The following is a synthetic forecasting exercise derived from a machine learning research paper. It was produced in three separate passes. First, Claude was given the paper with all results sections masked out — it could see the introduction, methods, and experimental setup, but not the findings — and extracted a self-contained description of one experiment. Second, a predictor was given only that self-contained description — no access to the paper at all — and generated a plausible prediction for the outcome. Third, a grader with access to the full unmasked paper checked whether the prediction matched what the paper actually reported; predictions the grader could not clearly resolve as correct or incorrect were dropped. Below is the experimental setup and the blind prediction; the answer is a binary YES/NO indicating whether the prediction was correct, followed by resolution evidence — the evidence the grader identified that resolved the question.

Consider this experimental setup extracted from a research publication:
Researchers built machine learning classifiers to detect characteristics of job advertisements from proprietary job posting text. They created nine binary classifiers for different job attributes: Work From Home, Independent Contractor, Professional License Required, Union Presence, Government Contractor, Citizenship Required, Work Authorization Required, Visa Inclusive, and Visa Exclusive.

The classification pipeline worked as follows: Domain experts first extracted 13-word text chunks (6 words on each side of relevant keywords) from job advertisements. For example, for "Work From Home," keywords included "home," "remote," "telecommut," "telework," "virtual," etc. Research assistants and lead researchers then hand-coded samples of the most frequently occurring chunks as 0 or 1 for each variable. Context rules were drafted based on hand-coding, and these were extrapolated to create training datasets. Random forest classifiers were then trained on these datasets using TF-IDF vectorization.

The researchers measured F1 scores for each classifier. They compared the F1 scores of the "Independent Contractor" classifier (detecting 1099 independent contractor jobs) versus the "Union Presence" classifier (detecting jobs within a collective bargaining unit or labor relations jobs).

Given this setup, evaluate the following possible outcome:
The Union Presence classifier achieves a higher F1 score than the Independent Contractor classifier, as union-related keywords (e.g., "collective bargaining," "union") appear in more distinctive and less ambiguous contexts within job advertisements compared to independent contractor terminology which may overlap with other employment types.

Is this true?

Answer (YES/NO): NO